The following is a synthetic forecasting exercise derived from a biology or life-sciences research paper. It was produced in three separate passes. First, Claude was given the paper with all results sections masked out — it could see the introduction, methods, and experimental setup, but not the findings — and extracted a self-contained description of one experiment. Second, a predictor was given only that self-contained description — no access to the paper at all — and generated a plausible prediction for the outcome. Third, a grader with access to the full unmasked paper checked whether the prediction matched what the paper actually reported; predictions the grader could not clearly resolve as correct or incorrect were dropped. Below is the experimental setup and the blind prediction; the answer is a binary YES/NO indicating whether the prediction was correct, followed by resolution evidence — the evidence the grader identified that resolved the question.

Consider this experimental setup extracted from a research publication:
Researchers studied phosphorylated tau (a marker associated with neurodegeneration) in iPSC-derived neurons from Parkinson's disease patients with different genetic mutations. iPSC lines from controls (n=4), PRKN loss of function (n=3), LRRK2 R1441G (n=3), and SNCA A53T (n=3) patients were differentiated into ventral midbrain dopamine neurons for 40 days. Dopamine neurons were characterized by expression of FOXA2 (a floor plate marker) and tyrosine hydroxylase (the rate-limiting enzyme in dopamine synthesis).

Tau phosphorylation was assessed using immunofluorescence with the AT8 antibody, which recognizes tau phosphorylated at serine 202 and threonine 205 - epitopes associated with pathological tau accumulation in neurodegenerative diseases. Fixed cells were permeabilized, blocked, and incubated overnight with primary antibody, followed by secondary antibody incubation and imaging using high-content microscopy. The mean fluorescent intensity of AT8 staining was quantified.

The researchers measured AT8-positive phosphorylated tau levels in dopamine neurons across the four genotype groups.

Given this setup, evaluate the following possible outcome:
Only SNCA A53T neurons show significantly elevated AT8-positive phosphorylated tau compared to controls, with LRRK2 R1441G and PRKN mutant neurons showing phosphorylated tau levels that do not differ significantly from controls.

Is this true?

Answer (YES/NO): NO